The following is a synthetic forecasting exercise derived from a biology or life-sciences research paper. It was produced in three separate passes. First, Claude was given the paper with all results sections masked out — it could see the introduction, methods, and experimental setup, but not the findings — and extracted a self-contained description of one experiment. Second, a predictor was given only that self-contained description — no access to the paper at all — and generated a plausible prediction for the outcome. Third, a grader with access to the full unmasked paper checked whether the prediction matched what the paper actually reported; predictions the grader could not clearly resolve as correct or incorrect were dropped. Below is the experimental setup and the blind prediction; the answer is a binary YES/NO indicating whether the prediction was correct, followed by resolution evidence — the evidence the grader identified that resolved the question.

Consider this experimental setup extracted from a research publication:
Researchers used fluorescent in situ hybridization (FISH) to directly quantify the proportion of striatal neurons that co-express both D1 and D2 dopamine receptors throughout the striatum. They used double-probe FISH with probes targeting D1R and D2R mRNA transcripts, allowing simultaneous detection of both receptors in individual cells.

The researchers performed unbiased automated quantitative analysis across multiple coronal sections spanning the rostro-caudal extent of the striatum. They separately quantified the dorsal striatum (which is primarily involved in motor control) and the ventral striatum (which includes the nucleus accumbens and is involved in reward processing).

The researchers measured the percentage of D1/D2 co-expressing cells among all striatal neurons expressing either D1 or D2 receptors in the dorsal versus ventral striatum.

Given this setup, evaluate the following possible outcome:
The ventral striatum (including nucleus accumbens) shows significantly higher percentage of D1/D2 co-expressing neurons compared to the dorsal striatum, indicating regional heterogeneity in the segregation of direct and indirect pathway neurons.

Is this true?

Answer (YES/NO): NO